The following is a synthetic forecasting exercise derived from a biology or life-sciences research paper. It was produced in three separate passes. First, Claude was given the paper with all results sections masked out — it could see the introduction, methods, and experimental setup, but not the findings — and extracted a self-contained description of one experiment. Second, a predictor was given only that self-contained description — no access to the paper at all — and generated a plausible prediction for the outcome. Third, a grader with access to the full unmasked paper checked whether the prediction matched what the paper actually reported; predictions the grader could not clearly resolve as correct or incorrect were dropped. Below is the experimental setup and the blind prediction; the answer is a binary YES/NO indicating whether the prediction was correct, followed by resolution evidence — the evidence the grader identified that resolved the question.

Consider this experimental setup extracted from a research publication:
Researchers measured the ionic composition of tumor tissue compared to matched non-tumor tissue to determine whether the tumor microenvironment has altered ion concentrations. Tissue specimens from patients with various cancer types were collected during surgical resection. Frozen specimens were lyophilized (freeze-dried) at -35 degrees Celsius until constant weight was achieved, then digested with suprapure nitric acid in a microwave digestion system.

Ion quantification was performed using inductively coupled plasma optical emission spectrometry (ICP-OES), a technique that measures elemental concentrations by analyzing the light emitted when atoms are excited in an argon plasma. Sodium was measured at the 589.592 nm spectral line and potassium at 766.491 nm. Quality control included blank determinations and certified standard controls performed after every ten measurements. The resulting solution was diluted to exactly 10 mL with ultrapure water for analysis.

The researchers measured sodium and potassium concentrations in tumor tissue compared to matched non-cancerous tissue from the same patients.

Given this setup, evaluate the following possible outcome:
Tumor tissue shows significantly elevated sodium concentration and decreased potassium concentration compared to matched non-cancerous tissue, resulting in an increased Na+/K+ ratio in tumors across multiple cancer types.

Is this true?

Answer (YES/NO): NO